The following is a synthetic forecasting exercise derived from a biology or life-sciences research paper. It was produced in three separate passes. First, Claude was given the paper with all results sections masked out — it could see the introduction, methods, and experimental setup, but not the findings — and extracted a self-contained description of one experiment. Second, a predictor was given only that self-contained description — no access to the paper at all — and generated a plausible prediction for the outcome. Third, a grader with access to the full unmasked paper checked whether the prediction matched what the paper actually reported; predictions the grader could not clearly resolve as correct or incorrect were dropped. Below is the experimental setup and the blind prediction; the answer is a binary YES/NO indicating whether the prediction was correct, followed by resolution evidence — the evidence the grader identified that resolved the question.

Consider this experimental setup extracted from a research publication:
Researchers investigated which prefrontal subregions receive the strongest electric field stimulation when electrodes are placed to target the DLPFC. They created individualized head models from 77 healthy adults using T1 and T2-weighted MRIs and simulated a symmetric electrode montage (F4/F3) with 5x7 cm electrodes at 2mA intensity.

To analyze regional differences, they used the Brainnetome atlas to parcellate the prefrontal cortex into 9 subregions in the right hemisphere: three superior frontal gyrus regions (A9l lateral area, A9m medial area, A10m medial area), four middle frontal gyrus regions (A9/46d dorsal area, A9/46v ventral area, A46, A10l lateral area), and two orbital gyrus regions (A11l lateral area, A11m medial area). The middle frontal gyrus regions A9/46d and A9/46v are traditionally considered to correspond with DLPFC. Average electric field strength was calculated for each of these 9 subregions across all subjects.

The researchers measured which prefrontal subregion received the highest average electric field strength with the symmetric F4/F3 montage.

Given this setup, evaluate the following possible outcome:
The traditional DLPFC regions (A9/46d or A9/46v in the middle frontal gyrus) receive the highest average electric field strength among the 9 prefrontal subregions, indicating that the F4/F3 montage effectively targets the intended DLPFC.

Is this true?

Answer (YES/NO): NO